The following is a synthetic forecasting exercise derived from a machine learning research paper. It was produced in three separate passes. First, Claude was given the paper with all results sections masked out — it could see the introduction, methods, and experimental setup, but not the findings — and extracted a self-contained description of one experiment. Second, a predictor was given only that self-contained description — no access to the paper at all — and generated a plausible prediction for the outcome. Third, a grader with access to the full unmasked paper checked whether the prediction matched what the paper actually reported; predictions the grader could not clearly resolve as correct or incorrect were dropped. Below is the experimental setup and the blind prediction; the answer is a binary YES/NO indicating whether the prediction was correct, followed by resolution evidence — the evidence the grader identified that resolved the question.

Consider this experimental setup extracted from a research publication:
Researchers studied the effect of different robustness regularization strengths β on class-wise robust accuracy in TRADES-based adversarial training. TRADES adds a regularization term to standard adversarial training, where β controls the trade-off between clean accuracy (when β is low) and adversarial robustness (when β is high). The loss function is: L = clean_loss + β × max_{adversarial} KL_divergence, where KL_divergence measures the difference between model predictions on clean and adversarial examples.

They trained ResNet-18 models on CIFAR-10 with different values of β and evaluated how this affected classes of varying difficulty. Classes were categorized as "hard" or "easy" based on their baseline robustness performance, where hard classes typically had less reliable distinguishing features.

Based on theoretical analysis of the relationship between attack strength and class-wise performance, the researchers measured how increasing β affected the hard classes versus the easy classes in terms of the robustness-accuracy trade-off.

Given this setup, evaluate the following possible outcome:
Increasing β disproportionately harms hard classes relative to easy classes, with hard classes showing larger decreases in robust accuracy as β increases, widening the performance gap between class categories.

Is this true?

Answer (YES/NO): NO